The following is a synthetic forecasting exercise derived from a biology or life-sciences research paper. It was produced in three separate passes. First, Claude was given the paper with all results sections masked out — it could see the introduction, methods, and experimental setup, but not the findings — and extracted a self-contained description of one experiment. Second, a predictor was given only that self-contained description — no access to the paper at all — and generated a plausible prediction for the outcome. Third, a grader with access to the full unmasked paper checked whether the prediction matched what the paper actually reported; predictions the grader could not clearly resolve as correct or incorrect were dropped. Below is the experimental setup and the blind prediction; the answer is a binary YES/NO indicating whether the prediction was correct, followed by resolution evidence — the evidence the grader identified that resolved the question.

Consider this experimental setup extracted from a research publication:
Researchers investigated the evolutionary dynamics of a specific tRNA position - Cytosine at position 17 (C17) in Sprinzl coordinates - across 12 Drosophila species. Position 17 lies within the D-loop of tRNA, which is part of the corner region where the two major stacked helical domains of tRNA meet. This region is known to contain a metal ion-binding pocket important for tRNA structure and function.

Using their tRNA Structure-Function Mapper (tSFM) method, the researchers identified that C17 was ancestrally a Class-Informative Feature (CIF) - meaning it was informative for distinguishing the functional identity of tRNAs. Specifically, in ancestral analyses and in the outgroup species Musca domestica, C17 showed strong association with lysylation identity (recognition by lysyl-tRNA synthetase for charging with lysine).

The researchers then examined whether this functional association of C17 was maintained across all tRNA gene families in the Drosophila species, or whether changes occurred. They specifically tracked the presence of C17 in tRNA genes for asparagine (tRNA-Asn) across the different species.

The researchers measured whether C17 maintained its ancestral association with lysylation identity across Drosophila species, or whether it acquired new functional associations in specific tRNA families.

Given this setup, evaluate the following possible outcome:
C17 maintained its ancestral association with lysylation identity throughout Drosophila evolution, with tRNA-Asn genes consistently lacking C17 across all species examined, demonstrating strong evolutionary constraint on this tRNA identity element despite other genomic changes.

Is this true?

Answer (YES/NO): NO